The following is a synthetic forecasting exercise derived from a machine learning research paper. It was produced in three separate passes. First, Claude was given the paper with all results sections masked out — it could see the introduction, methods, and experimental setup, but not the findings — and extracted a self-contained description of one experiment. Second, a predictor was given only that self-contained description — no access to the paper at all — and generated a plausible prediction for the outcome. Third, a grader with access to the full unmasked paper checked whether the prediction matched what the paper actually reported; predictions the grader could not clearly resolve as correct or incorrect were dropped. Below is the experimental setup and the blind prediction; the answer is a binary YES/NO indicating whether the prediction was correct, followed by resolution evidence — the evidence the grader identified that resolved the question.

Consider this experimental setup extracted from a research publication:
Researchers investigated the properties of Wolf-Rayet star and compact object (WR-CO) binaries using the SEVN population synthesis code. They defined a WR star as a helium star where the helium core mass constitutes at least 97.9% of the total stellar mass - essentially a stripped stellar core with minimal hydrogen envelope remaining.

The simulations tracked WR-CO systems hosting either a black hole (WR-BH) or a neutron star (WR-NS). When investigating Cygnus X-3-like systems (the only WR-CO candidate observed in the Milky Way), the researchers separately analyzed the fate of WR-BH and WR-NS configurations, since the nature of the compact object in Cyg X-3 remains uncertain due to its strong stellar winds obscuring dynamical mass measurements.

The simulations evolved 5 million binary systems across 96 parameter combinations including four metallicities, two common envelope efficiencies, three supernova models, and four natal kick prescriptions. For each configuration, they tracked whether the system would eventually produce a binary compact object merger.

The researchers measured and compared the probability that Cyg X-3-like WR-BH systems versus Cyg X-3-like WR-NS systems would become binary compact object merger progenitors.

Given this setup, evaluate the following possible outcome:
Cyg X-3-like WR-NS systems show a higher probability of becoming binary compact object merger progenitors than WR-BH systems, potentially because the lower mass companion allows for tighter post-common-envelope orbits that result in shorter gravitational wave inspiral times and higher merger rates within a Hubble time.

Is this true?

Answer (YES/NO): NO